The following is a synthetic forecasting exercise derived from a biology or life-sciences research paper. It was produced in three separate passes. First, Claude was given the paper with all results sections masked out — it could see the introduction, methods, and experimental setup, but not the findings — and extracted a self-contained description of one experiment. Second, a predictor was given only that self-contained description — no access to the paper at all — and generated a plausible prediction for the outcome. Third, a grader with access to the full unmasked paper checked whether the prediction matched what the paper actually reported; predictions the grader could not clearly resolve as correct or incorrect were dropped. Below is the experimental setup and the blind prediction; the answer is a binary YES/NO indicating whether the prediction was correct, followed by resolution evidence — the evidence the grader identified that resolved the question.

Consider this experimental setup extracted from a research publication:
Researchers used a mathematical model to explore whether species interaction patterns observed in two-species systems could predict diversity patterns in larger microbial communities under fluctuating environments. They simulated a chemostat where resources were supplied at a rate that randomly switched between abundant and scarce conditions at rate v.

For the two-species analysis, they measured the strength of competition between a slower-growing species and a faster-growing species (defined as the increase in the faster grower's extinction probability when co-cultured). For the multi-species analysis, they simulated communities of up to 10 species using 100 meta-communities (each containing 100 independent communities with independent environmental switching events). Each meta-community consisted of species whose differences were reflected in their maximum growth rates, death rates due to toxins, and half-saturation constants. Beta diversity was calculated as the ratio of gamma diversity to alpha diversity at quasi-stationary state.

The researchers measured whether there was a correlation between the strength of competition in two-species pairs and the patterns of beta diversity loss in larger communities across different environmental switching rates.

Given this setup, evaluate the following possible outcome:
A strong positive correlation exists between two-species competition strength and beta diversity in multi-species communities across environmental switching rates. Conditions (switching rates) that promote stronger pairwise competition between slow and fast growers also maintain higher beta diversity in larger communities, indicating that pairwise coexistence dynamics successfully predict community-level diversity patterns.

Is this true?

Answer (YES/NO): YES